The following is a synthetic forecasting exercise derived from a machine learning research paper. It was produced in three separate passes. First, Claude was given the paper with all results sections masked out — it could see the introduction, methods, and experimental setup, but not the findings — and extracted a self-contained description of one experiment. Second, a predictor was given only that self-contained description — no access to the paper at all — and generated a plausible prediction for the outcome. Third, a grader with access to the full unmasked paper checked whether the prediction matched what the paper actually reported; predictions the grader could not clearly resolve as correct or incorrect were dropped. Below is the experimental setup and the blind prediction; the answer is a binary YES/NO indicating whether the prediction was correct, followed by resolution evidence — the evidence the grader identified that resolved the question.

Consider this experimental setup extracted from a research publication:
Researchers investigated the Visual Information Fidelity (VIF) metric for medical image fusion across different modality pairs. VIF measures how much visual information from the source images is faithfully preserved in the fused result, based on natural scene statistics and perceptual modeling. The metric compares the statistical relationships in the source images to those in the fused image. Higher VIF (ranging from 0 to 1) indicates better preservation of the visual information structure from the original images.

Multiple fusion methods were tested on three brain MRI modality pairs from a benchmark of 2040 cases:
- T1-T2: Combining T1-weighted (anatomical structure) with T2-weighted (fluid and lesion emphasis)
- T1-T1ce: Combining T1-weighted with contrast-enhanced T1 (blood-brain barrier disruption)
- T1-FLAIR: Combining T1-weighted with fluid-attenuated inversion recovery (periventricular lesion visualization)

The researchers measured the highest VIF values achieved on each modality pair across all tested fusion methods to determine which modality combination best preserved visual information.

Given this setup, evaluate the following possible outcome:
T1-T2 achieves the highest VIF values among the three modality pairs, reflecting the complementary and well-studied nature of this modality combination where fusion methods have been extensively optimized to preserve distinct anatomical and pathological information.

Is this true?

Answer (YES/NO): NO